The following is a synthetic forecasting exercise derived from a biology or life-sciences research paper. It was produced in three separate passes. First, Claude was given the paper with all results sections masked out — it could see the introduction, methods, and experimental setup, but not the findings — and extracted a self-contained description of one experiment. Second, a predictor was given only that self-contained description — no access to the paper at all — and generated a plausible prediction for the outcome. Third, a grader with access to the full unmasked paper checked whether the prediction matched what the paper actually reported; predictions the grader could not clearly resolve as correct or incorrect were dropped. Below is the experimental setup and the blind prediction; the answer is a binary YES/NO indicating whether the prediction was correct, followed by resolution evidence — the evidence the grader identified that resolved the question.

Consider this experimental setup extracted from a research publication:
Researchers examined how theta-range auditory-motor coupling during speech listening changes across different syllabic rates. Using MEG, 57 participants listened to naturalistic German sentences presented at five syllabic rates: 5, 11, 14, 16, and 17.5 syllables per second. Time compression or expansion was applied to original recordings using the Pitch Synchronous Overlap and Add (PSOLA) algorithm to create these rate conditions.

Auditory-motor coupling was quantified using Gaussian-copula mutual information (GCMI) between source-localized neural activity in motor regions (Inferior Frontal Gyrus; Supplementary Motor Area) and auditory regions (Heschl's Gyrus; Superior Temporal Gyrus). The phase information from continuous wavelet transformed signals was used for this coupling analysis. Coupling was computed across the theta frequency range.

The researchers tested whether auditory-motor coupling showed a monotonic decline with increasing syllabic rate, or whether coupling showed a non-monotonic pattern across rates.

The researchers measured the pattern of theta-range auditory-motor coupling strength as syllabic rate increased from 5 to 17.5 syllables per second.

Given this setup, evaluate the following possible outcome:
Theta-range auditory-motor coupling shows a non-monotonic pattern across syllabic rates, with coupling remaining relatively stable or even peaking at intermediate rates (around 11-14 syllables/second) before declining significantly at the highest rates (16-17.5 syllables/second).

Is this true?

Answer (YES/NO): NO